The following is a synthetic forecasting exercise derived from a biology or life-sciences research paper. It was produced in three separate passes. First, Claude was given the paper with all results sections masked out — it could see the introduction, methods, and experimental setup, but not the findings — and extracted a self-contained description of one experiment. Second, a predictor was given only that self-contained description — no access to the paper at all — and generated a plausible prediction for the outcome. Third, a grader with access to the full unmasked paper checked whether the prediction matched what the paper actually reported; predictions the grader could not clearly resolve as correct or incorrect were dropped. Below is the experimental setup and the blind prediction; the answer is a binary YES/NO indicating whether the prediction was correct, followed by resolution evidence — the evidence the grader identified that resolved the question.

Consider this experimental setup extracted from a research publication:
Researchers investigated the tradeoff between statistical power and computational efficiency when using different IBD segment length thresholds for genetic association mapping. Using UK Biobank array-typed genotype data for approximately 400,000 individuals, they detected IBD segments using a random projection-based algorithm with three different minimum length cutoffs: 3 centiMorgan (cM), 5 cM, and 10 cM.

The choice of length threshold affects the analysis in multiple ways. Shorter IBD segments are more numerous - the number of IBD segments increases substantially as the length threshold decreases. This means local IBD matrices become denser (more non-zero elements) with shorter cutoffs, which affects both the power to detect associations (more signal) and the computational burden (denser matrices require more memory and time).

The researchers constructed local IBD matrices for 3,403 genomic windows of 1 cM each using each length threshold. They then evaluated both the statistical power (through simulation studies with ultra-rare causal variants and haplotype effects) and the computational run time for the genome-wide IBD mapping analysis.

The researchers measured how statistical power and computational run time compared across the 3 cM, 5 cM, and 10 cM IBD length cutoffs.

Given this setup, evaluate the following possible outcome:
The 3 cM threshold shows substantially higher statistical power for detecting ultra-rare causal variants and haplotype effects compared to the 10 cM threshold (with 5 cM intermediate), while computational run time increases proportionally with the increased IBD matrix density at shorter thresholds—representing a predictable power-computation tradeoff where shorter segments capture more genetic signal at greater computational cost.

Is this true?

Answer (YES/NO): YES